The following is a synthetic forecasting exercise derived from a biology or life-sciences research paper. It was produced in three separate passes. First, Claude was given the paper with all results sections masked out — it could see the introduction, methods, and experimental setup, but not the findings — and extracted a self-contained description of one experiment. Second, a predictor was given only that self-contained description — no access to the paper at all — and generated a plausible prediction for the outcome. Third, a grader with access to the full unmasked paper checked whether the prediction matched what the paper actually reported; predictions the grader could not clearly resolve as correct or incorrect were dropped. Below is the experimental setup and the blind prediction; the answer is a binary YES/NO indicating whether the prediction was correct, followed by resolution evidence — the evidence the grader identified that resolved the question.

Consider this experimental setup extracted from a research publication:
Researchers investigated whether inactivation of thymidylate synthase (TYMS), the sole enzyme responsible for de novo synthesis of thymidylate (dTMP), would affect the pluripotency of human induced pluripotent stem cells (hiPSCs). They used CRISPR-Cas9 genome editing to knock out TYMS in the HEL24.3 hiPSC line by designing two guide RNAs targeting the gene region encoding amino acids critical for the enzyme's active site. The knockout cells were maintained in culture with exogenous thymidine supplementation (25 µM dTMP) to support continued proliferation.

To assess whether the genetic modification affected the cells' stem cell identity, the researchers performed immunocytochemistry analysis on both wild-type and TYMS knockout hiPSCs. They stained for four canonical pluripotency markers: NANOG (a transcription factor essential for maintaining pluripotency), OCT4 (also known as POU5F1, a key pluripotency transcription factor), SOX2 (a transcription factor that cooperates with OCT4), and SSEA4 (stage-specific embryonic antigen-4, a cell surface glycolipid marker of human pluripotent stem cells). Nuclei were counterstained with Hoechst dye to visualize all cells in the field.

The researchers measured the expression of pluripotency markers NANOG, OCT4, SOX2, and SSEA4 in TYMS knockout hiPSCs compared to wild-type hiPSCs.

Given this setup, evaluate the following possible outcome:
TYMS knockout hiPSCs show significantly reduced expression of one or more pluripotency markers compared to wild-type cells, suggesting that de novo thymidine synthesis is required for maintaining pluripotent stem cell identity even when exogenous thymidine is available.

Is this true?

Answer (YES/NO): NO